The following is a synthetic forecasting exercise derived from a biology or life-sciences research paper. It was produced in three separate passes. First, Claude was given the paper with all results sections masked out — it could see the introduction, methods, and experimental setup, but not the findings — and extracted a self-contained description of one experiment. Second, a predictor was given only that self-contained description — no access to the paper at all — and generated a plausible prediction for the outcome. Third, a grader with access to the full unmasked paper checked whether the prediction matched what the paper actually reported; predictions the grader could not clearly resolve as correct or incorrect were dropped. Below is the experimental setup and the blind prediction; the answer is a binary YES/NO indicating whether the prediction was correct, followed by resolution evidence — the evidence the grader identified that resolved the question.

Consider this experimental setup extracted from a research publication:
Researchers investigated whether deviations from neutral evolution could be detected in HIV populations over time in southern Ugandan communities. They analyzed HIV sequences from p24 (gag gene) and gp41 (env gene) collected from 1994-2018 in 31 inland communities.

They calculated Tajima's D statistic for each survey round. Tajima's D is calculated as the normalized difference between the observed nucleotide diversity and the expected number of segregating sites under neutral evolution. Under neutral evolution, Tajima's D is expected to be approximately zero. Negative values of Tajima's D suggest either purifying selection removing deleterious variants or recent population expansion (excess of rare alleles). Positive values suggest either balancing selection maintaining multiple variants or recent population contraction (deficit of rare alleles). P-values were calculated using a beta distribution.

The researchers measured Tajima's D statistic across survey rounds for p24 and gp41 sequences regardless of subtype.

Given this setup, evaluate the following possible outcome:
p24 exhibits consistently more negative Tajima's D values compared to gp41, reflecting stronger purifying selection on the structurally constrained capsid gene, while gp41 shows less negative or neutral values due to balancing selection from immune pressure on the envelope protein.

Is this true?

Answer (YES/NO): NO